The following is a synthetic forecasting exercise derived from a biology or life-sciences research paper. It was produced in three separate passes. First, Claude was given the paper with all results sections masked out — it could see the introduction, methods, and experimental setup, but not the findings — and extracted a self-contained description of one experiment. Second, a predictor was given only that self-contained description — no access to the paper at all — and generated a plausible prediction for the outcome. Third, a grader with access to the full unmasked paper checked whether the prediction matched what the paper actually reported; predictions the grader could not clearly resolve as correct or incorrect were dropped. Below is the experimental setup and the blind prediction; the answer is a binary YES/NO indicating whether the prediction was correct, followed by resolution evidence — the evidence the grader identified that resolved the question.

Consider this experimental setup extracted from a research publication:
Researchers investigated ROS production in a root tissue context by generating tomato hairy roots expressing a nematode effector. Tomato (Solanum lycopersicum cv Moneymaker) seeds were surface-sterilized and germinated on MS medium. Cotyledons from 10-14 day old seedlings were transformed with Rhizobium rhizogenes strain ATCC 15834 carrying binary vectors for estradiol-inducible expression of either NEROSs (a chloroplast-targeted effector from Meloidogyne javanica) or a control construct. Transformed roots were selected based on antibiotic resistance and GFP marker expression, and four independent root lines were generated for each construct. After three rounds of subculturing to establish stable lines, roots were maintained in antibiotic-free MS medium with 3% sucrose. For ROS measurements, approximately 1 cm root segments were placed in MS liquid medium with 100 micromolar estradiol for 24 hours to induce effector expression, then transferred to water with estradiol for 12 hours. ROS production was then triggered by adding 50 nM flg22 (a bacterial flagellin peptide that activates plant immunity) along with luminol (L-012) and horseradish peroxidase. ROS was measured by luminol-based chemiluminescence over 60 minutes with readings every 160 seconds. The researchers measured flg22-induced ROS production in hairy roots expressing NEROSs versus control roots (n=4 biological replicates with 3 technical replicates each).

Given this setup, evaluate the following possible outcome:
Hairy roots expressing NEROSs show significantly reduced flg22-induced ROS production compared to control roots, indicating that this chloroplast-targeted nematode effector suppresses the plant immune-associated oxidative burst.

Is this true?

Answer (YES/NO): YES